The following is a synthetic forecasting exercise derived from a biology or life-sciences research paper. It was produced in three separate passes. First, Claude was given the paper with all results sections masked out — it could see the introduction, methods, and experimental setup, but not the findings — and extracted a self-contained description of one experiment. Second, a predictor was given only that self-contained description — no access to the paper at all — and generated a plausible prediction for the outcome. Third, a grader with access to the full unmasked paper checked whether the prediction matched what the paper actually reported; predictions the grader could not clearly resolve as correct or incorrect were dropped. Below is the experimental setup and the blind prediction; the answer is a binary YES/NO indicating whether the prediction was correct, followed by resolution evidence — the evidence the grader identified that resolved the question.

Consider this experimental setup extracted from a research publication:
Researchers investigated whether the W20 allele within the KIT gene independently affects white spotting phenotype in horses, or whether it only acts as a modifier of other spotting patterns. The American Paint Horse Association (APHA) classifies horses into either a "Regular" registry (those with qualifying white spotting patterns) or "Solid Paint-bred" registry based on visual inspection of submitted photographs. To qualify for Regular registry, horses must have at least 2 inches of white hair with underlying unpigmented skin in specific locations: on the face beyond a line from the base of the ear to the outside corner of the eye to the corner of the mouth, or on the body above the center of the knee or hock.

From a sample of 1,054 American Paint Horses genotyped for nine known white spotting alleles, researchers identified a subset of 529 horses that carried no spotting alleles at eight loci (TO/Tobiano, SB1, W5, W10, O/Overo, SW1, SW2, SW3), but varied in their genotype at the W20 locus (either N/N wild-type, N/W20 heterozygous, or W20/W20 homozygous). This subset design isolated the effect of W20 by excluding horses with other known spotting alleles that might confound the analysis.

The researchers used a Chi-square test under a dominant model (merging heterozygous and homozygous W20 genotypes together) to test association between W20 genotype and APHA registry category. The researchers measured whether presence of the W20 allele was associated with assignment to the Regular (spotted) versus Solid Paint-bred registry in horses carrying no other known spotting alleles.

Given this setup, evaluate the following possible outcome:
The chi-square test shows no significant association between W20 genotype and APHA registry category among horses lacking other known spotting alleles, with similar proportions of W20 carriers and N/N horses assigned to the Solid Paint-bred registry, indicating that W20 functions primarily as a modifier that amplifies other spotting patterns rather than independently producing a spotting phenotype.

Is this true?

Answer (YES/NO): NO